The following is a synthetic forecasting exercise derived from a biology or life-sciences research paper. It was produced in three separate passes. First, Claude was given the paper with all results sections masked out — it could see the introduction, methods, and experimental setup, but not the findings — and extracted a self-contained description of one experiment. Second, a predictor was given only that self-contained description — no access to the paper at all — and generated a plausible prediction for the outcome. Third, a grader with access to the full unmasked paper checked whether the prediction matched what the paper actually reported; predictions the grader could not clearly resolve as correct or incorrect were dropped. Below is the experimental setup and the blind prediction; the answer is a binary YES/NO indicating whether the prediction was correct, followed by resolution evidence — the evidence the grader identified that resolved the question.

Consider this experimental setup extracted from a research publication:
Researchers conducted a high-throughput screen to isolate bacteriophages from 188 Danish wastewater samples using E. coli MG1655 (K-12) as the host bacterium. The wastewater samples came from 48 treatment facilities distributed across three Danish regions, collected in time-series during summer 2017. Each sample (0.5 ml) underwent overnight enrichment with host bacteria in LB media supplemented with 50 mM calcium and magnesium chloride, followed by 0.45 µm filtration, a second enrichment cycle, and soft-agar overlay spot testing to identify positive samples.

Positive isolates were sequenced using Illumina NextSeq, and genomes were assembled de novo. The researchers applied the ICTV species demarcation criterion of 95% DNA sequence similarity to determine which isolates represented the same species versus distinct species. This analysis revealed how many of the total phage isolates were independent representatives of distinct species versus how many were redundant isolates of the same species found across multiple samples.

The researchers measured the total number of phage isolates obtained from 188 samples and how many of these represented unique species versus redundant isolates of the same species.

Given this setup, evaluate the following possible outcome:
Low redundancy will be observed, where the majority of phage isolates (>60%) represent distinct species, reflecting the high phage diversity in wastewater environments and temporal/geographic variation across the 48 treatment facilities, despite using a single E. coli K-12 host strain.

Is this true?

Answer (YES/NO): YES